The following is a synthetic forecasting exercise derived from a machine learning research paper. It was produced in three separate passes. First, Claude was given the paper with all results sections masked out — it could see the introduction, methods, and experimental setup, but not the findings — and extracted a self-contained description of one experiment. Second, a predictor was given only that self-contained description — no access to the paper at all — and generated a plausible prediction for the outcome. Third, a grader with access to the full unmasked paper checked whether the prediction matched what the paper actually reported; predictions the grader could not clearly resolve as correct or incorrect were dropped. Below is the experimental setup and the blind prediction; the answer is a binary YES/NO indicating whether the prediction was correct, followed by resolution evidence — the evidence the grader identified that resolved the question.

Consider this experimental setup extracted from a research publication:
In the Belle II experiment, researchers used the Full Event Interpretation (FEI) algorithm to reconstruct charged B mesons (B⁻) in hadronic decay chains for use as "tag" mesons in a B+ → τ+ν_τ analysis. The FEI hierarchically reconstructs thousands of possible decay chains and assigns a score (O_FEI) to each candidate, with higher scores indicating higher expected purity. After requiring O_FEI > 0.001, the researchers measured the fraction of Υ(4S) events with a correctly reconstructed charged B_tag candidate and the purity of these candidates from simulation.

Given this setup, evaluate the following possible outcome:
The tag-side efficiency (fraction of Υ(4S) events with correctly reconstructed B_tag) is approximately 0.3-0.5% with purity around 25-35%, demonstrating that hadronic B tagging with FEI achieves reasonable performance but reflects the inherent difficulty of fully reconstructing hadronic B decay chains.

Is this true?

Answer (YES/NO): YES